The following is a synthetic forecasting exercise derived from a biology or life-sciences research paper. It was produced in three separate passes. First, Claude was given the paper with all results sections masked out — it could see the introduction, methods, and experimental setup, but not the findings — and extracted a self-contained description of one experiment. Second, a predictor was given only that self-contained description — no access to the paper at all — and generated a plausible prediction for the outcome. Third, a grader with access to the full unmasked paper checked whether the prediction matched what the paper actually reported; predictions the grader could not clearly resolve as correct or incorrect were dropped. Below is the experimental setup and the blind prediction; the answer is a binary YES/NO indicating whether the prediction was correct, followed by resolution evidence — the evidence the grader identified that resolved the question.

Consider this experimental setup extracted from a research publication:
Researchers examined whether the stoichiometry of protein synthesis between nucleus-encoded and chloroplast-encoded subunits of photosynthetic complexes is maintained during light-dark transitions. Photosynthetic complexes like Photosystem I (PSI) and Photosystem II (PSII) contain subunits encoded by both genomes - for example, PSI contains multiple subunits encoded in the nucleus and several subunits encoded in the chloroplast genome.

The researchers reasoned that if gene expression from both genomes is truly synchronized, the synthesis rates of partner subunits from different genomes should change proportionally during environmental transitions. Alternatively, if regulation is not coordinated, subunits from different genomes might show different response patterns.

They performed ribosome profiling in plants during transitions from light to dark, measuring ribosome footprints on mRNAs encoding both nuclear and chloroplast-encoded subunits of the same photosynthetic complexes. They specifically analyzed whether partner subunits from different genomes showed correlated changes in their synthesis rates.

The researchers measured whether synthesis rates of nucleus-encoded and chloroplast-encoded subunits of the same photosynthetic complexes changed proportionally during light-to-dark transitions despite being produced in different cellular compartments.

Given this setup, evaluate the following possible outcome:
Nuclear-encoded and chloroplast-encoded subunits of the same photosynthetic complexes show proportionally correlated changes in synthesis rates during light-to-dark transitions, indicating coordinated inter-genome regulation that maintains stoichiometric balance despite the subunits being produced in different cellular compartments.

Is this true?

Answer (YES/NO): YES